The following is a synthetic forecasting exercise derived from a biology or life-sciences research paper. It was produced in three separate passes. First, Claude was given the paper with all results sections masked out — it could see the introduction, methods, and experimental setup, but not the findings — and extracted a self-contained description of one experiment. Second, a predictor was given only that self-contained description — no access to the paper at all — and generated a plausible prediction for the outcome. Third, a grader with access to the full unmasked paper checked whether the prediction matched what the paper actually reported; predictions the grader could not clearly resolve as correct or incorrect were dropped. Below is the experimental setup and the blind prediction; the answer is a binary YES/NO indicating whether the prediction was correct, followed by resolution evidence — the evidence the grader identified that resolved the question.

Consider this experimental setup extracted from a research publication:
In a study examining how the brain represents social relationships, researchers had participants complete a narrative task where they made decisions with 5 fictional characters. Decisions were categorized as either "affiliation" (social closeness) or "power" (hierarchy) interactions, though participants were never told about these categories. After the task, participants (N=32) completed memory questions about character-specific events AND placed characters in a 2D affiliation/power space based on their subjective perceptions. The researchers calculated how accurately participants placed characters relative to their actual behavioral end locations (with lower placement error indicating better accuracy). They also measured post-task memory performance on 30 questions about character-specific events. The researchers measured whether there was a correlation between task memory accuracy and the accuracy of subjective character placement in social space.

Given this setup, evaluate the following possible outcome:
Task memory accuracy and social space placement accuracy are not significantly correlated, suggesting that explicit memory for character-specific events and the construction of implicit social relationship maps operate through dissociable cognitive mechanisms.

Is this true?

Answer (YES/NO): NO